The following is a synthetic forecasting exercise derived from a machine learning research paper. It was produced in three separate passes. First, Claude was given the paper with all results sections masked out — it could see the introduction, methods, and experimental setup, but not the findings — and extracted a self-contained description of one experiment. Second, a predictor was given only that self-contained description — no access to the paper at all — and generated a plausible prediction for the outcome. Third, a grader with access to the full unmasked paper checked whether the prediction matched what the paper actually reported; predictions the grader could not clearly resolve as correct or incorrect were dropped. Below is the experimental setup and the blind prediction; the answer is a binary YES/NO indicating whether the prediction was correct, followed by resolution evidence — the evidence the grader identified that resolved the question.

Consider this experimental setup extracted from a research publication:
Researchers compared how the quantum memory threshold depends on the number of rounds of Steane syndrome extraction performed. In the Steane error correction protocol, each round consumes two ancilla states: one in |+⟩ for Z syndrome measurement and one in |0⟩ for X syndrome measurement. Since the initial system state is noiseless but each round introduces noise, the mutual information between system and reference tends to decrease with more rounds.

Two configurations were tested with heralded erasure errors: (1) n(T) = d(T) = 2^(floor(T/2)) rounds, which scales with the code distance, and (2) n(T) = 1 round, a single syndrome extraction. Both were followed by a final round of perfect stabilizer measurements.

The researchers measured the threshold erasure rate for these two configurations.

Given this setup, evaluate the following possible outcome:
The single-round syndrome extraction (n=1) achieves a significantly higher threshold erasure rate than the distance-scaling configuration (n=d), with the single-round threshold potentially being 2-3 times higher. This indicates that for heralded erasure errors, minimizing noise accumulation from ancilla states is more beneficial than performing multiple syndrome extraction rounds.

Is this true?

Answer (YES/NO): NO